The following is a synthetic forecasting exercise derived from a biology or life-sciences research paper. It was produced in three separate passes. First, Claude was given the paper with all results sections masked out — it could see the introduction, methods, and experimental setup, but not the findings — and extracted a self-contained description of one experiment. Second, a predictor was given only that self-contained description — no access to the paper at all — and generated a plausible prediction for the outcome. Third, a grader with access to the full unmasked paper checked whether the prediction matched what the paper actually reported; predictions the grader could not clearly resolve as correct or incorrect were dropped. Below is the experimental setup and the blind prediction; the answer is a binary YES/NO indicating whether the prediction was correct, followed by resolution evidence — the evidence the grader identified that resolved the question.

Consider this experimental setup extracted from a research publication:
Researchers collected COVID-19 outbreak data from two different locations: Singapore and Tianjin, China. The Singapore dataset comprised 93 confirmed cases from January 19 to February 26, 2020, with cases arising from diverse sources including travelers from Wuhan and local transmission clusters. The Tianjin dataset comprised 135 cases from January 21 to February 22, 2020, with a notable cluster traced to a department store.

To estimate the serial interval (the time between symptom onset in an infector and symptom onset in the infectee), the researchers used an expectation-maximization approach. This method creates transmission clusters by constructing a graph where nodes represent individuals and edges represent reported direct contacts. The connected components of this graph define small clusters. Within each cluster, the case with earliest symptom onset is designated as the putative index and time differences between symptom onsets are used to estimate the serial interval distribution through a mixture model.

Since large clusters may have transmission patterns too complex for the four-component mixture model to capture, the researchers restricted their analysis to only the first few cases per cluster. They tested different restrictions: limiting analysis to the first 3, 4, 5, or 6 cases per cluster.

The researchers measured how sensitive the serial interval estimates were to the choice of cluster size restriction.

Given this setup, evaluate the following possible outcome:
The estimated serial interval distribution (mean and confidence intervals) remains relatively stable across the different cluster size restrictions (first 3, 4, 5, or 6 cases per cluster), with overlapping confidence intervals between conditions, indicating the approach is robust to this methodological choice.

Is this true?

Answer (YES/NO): YES